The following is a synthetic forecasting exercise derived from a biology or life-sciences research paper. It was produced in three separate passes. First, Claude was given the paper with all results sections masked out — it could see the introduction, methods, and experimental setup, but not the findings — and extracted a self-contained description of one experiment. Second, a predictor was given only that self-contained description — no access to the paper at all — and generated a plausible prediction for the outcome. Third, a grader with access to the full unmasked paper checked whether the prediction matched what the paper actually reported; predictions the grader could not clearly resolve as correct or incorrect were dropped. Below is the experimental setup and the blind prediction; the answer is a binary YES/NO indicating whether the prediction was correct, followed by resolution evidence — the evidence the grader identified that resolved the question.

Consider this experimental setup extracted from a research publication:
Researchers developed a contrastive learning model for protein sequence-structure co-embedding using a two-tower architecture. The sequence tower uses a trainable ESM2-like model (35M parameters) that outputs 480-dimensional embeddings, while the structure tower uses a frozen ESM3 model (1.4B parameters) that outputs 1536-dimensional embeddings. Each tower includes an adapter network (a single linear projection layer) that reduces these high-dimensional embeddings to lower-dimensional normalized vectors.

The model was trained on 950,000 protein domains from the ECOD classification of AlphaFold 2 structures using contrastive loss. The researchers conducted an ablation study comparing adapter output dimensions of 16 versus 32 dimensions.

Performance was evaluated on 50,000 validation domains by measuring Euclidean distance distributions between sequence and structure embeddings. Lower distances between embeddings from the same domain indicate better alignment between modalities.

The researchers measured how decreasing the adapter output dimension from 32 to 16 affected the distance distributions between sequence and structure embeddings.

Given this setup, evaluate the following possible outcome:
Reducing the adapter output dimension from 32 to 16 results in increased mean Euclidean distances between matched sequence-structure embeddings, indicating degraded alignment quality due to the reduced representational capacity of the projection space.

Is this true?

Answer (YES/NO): NO